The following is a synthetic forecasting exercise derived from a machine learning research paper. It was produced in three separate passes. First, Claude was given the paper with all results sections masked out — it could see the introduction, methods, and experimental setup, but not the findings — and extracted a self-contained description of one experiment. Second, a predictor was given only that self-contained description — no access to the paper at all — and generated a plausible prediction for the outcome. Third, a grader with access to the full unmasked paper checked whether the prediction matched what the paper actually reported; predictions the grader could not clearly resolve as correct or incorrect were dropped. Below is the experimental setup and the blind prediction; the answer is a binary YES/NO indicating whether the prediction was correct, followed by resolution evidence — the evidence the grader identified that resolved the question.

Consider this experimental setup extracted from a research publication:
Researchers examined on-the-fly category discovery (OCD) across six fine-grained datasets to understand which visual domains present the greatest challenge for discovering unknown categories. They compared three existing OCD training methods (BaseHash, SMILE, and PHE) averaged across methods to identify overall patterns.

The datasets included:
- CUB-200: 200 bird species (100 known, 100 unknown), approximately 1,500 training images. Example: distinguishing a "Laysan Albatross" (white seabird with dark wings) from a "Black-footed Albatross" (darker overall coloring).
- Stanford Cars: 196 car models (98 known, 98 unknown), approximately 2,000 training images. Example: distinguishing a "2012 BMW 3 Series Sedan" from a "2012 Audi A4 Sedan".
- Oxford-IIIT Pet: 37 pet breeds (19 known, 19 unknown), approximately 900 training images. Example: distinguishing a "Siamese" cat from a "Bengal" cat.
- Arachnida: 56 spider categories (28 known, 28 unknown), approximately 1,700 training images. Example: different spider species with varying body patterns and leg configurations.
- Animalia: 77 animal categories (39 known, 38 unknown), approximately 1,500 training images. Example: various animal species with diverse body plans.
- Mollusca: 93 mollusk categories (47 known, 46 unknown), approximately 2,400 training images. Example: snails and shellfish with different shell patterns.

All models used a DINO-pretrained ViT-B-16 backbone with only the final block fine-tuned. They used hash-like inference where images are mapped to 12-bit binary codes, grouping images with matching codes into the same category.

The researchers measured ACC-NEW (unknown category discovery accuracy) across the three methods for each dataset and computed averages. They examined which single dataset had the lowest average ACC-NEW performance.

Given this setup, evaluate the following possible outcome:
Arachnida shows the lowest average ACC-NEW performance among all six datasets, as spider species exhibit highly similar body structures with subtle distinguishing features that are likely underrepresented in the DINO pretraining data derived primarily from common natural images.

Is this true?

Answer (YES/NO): YES